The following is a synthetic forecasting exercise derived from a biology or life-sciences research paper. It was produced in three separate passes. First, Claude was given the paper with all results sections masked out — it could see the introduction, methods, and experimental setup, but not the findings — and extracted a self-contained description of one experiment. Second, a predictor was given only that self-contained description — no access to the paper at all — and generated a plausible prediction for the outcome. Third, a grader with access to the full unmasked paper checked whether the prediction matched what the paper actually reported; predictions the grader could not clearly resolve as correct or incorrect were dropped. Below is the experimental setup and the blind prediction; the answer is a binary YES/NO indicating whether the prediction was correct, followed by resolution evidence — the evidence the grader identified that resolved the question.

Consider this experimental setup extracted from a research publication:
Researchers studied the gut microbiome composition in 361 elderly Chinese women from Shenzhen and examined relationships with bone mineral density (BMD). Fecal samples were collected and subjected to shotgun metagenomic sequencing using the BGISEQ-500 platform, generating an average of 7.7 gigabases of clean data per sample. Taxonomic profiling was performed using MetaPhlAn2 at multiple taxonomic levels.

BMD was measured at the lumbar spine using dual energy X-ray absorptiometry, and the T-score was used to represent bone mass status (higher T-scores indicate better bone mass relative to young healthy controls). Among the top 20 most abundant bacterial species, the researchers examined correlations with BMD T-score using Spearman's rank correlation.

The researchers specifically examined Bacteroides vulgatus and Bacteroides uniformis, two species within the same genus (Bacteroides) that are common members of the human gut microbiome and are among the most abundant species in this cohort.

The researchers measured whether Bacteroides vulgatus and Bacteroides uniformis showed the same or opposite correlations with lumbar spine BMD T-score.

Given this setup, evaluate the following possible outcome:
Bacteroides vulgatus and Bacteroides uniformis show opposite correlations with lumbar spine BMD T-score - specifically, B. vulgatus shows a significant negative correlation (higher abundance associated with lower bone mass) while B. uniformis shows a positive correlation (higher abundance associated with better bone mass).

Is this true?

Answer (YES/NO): NO